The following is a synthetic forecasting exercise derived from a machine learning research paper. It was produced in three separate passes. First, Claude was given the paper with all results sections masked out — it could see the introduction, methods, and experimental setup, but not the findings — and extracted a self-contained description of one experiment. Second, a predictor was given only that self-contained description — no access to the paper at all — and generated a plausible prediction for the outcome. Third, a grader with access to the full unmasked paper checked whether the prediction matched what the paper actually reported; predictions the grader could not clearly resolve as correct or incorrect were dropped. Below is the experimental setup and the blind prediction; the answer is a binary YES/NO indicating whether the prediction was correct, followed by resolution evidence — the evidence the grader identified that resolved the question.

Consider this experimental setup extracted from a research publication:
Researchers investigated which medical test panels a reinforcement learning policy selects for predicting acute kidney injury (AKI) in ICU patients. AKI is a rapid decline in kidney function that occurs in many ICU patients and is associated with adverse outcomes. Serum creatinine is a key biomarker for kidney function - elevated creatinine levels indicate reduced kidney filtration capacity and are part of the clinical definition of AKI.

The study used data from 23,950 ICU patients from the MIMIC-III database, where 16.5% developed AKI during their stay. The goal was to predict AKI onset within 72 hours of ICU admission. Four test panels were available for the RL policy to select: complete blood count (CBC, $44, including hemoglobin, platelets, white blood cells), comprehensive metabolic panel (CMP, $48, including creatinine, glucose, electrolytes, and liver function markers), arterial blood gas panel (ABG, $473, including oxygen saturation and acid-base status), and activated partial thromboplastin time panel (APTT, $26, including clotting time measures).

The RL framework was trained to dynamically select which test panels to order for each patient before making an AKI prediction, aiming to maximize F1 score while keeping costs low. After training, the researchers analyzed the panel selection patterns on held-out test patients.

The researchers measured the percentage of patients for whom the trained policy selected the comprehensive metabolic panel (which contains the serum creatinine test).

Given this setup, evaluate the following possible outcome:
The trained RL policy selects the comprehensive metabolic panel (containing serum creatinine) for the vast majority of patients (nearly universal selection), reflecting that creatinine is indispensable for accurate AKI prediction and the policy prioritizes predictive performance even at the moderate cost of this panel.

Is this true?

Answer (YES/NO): YES